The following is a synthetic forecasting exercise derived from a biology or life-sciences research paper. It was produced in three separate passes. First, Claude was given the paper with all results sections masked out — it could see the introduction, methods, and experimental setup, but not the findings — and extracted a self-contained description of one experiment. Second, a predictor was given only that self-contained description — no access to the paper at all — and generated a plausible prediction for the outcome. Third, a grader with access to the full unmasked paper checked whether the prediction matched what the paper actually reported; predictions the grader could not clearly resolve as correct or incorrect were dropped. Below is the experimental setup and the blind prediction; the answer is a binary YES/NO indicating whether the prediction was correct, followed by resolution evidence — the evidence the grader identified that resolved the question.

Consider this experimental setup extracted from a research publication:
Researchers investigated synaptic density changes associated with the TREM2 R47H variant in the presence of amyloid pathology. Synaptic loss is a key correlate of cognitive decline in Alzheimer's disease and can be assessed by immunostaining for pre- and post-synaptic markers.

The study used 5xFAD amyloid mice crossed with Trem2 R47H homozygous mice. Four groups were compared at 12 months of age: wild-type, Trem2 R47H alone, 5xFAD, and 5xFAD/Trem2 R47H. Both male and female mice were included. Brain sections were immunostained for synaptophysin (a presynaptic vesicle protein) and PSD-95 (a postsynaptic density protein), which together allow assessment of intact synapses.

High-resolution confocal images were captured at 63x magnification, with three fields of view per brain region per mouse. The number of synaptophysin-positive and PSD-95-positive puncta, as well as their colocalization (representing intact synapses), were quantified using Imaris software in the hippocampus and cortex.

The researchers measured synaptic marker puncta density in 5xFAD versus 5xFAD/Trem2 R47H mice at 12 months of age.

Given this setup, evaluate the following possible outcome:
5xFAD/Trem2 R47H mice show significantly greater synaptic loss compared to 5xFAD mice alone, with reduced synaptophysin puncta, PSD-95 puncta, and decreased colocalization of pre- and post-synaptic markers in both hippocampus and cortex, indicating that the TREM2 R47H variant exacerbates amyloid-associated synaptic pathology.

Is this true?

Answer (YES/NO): NO